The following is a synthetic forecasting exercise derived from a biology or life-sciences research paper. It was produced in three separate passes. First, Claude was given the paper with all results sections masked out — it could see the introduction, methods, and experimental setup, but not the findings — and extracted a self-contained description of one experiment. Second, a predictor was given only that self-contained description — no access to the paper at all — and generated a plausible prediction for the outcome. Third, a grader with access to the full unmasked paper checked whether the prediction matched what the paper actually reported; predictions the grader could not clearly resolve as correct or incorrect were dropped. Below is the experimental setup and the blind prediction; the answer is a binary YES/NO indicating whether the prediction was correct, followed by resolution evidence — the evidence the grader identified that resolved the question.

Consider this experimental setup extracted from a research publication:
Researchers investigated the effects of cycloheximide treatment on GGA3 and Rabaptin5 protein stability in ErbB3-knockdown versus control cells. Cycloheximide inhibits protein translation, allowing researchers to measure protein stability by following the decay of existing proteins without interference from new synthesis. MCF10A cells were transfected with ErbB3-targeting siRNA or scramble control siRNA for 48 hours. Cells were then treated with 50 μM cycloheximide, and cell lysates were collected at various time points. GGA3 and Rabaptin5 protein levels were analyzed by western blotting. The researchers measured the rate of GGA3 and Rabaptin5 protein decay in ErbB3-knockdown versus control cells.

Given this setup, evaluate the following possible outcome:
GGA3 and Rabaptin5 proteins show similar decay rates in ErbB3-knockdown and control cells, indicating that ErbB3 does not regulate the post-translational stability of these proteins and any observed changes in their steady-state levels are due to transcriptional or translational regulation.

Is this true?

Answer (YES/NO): NO